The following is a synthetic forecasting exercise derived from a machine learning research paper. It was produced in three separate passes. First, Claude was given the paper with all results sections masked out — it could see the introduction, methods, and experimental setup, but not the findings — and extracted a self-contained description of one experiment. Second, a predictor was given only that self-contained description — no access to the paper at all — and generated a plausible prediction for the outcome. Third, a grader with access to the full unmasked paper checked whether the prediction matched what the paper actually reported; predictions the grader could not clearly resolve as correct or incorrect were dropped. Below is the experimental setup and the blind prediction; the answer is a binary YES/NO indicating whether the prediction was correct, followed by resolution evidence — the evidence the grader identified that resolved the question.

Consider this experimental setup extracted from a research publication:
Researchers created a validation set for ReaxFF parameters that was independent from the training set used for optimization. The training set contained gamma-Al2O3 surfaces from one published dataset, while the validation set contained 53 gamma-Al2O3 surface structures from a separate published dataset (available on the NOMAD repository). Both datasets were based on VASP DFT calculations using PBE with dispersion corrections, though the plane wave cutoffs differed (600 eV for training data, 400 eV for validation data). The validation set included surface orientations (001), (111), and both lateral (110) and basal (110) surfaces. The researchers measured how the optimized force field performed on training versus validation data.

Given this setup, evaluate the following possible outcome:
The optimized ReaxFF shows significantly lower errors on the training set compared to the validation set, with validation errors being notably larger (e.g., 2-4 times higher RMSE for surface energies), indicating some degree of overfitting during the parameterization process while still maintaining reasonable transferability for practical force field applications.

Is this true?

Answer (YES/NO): NO